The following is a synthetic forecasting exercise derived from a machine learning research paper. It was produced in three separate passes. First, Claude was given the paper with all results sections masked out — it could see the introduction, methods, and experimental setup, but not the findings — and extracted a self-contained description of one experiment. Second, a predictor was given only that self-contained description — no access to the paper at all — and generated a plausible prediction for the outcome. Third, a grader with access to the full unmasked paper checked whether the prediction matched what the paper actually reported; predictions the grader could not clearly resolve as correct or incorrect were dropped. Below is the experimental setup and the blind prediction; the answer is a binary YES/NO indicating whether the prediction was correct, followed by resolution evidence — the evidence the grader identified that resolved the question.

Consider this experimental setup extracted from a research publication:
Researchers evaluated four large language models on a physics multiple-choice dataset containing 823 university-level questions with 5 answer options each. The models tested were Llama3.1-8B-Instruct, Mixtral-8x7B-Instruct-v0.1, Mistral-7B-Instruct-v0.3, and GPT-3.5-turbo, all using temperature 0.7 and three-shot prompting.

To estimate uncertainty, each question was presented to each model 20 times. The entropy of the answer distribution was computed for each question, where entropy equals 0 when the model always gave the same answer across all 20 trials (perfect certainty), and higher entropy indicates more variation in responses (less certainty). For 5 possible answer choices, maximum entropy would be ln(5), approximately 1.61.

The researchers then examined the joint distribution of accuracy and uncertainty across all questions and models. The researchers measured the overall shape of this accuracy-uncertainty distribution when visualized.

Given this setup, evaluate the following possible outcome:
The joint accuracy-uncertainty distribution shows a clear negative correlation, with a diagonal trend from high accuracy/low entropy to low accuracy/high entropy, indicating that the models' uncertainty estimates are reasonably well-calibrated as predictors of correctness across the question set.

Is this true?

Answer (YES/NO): NO